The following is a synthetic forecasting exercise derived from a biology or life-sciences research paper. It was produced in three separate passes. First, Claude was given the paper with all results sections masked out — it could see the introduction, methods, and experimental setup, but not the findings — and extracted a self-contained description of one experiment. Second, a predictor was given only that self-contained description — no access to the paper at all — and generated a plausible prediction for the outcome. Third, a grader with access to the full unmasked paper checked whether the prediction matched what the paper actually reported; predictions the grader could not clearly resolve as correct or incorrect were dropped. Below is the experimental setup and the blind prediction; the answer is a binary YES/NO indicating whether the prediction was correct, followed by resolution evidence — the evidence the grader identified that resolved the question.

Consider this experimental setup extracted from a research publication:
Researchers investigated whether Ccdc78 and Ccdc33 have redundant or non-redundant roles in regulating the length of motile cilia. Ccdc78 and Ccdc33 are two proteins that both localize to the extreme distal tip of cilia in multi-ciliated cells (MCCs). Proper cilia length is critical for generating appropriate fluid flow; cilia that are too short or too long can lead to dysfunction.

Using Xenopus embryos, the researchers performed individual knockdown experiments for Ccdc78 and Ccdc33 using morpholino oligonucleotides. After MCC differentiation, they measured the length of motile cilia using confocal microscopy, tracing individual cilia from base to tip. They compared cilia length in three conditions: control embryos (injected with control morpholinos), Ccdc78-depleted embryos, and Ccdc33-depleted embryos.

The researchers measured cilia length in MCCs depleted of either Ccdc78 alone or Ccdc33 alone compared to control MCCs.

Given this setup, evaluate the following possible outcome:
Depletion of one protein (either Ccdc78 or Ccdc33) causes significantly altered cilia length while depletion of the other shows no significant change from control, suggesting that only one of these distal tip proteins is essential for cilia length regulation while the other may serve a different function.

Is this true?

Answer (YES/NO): NO